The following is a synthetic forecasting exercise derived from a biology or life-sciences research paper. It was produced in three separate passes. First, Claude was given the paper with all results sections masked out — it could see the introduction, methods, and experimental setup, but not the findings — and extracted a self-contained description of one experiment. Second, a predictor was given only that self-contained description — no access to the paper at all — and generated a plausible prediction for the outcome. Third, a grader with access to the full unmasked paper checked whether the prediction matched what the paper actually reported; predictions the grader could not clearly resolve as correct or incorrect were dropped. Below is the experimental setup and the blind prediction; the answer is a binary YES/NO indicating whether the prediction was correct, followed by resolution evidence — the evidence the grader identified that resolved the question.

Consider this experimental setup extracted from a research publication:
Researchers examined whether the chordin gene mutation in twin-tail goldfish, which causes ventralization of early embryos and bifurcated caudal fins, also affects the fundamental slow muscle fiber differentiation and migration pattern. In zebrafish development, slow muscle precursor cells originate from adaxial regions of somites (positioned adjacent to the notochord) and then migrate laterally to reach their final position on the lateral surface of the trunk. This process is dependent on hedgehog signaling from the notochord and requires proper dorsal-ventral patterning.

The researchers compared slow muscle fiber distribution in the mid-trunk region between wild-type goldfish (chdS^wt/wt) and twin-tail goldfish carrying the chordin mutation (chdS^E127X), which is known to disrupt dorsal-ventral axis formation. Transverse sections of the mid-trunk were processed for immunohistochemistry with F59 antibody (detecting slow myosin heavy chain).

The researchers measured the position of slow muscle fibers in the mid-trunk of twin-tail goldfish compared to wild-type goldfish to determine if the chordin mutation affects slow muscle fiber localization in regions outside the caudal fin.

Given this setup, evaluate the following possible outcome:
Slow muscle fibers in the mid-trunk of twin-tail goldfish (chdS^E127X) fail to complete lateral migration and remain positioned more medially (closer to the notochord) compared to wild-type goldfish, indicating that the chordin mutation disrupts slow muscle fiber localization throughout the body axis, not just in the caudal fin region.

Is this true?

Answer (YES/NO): NO